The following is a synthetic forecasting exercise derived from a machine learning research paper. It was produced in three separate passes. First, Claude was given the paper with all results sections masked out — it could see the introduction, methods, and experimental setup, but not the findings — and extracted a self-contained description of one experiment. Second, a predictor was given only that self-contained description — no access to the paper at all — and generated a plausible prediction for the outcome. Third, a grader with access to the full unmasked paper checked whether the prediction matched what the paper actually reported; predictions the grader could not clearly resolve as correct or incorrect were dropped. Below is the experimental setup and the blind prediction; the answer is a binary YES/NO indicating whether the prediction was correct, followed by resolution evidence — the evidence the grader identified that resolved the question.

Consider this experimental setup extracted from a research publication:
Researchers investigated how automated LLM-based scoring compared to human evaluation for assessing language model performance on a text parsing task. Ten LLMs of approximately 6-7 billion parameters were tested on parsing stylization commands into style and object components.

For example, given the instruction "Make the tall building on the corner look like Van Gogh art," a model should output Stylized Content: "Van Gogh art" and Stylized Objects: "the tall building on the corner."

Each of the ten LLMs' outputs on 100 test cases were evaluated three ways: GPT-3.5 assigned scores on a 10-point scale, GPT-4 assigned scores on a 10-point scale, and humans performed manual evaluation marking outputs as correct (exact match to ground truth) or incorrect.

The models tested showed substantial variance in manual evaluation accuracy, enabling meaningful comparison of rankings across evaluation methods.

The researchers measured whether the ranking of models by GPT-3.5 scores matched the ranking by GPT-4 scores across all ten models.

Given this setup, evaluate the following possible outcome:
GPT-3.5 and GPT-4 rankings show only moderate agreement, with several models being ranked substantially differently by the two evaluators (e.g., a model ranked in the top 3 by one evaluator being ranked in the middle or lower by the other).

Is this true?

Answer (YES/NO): NO